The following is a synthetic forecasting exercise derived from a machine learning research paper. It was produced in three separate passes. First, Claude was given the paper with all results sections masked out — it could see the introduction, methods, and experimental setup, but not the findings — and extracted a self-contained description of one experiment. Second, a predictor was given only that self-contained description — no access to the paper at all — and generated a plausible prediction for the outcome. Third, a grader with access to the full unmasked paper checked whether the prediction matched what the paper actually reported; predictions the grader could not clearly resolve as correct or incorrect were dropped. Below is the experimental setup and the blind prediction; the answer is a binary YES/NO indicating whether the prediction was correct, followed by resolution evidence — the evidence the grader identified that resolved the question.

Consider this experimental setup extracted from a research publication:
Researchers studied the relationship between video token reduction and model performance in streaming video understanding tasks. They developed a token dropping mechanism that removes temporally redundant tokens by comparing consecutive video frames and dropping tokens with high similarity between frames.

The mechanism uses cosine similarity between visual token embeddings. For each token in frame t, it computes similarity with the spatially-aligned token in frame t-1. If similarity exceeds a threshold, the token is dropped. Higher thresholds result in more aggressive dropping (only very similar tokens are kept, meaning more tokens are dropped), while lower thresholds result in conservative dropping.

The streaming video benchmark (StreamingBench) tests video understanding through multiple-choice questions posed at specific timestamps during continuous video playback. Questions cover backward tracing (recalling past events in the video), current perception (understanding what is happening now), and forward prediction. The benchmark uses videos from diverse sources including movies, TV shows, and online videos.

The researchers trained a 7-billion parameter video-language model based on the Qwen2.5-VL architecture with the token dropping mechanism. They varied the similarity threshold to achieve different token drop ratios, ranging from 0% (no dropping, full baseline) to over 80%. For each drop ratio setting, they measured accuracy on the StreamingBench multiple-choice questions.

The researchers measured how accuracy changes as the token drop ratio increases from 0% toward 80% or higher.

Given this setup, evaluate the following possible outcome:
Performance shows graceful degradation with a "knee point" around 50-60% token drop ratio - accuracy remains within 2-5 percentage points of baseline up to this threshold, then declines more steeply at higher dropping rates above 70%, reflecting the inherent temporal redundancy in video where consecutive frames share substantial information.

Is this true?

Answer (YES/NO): NO